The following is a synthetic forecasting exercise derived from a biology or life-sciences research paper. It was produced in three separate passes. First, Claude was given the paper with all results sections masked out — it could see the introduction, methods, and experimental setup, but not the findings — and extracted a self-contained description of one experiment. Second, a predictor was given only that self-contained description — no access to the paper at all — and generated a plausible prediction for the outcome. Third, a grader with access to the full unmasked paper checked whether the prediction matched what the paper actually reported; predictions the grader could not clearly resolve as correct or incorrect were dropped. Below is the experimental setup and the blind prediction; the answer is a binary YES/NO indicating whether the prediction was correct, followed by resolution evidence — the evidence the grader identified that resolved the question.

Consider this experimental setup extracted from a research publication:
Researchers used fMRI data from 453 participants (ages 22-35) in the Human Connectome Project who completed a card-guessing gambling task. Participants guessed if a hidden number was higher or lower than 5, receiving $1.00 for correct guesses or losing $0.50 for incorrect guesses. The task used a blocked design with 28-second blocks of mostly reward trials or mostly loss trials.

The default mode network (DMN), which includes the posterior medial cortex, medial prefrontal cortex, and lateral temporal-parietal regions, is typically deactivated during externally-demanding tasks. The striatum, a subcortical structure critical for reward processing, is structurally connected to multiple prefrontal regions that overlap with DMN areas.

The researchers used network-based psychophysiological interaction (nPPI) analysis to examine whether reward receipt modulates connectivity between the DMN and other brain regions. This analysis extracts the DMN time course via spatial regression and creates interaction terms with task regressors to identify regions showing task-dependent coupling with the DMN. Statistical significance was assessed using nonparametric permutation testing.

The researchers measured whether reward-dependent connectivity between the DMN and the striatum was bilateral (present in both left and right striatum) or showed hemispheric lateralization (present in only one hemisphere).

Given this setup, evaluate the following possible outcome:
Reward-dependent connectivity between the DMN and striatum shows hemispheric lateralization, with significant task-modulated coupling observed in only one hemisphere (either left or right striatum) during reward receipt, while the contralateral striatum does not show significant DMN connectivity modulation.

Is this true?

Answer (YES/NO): YES